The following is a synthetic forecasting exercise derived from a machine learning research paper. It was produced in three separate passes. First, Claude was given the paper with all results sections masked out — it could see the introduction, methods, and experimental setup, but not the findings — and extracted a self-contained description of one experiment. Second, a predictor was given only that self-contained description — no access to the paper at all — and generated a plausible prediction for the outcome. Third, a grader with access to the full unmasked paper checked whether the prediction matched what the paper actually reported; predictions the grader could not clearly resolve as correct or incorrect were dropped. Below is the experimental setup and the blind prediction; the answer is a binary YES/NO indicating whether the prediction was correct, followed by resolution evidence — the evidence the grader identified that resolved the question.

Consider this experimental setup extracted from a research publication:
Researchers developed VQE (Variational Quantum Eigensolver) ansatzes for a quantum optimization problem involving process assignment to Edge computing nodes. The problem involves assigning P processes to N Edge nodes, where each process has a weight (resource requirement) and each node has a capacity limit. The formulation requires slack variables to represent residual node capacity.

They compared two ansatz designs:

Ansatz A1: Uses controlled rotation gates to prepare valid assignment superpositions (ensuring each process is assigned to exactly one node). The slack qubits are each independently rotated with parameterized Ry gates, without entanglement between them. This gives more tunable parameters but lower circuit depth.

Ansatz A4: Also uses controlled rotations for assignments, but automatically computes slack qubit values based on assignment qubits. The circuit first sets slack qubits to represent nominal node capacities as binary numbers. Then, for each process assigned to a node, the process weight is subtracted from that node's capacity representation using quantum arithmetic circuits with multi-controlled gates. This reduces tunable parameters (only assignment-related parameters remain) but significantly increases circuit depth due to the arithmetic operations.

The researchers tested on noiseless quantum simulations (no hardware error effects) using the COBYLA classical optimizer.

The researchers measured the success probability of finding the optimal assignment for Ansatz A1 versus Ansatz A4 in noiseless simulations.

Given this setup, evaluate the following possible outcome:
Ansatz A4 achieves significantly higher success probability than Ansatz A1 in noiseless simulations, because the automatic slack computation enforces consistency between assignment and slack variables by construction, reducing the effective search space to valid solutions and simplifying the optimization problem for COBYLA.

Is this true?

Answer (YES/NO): YES